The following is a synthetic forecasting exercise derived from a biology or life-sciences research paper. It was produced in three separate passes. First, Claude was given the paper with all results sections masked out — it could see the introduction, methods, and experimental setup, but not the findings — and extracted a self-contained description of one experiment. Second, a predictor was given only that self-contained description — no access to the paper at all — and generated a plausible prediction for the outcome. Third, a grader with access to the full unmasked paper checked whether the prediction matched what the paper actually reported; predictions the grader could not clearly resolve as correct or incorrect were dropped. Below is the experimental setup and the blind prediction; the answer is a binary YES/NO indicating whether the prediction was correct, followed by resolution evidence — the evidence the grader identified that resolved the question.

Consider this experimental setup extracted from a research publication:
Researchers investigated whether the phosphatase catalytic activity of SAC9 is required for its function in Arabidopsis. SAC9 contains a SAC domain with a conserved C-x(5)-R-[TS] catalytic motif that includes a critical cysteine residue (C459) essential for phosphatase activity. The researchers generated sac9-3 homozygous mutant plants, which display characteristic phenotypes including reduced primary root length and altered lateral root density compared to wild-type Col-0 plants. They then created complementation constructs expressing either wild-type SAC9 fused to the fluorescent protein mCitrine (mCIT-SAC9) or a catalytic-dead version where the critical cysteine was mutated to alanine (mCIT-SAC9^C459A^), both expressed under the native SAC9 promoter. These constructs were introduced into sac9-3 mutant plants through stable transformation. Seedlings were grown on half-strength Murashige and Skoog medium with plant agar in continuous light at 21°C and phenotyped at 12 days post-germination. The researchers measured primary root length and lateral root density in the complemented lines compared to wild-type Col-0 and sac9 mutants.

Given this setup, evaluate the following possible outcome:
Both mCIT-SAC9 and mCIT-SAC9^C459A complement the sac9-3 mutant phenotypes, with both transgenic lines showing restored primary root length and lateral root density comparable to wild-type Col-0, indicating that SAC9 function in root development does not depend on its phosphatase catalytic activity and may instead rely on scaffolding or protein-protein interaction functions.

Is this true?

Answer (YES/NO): NO